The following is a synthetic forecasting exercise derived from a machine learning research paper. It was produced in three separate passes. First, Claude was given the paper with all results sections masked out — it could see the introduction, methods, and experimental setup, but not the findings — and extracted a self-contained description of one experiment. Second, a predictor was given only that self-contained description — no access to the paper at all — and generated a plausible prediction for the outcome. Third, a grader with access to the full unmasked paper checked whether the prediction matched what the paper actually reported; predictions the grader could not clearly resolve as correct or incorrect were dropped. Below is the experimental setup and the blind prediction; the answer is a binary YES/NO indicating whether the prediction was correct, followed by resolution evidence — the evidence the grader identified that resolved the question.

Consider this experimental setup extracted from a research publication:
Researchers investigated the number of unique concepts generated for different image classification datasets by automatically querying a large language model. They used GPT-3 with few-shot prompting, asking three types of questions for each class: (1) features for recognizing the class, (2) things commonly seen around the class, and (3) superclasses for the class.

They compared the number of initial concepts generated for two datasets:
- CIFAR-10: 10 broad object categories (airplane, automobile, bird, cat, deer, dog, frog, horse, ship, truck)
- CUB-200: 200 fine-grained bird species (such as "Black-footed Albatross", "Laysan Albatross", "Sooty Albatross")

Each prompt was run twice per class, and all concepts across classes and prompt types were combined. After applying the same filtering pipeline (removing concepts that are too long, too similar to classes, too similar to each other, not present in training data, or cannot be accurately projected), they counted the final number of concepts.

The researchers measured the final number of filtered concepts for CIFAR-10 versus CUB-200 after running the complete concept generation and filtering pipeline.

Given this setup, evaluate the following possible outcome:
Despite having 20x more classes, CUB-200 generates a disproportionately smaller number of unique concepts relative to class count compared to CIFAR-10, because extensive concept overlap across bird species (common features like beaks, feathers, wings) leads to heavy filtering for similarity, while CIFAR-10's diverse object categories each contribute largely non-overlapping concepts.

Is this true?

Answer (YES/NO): NO